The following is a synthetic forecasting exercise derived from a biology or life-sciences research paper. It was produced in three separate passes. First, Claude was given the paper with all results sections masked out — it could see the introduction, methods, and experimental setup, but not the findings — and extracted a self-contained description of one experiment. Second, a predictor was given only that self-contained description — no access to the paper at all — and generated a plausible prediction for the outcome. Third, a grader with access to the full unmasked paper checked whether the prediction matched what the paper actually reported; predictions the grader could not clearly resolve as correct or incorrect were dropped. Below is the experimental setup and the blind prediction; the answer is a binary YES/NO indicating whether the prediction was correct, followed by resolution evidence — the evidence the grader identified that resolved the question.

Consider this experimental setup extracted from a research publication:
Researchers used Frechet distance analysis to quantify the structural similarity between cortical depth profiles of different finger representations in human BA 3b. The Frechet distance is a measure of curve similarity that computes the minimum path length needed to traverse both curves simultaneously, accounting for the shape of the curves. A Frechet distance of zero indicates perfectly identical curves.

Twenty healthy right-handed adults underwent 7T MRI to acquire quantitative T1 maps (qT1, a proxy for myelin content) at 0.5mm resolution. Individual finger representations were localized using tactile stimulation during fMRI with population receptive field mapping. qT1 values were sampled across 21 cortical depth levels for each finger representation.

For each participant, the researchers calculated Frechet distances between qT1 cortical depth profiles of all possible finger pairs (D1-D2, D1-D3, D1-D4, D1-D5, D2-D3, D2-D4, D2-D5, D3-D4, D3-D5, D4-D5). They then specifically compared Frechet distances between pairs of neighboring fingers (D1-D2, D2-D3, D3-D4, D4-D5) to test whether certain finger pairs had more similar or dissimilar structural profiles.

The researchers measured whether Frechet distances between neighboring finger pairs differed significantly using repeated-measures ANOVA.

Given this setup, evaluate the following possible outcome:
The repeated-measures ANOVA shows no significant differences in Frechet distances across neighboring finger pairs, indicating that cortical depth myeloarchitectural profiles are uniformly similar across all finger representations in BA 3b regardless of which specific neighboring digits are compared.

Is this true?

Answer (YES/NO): YES